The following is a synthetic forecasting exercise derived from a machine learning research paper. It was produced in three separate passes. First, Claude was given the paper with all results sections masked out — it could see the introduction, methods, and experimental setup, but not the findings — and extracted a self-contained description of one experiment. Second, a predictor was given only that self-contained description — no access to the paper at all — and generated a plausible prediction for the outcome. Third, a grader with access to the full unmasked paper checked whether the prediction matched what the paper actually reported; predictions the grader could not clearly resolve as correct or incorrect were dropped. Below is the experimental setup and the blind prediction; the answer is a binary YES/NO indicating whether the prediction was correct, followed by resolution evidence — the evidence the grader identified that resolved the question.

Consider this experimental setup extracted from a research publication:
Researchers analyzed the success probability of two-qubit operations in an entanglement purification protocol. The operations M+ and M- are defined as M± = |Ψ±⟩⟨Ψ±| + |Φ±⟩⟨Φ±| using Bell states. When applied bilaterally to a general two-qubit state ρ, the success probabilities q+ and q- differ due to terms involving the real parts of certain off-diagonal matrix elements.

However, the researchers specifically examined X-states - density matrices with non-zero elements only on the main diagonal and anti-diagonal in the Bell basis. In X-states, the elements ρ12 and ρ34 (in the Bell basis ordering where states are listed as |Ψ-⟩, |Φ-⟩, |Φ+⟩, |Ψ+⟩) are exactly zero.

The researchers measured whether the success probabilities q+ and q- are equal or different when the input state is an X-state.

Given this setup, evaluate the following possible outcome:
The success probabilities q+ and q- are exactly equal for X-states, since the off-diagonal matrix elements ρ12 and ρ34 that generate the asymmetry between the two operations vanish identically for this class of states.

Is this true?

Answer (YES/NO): YES